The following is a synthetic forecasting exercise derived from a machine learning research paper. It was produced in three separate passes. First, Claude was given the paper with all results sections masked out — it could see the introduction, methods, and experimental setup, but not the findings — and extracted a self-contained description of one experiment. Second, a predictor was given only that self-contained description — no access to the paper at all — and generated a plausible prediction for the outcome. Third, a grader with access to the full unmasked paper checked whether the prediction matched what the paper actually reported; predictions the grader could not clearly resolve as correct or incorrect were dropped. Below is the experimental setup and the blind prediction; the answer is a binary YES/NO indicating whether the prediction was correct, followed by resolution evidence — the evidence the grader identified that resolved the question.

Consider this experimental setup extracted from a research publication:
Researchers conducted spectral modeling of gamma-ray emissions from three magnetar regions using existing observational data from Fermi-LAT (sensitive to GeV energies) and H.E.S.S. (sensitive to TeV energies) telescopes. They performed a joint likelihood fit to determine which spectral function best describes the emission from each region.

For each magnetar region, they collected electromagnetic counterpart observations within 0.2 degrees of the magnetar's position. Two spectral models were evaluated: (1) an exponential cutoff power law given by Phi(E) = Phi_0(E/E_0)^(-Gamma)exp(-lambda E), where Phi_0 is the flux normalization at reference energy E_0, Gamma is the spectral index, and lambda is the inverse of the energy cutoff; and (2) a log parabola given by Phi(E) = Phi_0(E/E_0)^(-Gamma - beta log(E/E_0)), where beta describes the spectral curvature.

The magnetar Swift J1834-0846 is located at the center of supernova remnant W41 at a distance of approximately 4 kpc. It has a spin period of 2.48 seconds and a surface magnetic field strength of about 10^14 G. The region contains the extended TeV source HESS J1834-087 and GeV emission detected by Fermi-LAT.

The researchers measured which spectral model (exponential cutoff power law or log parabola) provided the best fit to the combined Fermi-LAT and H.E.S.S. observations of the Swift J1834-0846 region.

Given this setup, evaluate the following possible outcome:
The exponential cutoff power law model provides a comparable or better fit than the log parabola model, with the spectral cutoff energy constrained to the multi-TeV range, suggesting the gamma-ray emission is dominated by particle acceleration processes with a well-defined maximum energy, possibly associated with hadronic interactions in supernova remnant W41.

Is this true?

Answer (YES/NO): YES